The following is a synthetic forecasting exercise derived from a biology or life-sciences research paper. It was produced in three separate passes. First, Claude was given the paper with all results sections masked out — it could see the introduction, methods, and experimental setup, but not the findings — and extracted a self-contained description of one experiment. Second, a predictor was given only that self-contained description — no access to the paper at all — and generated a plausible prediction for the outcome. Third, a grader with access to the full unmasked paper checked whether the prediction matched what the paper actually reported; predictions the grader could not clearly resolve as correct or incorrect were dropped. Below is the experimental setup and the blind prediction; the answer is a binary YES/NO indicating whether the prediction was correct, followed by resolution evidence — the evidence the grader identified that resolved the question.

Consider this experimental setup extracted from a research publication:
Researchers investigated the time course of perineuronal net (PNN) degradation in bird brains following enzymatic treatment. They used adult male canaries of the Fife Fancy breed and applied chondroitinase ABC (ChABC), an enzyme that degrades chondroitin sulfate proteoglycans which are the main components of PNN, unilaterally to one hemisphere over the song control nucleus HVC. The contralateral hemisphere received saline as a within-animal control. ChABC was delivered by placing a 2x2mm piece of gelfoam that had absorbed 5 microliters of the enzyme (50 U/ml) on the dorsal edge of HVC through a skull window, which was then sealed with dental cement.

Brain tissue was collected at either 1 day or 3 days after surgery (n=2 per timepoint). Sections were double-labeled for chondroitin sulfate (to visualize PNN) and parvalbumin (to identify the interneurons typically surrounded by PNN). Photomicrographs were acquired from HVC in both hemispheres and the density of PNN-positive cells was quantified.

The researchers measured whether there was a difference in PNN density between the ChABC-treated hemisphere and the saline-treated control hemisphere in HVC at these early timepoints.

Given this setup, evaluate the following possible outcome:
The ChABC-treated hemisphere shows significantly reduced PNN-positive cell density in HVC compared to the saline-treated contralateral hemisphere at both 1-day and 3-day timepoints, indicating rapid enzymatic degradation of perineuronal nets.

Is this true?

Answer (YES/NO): YES